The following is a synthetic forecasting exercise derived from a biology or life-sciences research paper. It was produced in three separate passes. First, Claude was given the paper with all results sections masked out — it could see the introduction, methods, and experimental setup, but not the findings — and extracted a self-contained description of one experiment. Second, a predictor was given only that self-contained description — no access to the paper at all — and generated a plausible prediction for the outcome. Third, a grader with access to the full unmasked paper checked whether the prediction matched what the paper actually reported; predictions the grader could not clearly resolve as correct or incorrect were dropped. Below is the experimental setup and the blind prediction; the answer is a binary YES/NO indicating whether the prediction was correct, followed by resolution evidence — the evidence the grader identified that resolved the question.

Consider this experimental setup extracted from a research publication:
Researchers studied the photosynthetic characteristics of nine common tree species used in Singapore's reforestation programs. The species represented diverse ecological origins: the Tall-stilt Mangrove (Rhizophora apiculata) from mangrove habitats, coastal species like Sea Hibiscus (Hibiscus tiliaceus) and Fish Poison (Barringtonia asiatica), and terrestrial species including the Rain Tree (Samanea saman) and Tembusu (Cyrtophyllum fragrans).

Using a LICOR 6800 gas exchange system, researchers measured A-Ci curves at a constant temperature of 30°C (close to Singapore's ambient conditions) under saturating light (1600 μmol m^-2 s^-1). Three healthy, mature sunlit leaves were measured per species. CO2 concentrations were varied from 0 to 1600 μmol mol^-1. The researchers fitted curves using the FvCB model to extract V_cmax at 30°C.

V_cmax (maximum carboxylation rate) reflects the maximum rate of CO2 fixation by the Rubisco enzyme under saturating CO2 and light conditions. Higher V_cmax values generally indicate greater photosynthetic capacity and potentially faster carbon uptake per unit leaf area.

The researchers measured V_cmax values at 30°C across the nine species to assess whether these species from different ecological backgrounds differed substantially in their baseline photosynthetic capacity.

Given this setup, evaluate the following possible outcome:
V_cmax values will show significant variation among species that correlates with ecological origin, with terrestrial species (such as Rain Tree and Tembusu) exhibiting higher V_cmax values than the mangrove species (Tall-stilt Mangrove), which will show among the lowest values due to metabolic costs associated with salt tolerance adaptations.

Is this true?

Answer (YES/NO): NO